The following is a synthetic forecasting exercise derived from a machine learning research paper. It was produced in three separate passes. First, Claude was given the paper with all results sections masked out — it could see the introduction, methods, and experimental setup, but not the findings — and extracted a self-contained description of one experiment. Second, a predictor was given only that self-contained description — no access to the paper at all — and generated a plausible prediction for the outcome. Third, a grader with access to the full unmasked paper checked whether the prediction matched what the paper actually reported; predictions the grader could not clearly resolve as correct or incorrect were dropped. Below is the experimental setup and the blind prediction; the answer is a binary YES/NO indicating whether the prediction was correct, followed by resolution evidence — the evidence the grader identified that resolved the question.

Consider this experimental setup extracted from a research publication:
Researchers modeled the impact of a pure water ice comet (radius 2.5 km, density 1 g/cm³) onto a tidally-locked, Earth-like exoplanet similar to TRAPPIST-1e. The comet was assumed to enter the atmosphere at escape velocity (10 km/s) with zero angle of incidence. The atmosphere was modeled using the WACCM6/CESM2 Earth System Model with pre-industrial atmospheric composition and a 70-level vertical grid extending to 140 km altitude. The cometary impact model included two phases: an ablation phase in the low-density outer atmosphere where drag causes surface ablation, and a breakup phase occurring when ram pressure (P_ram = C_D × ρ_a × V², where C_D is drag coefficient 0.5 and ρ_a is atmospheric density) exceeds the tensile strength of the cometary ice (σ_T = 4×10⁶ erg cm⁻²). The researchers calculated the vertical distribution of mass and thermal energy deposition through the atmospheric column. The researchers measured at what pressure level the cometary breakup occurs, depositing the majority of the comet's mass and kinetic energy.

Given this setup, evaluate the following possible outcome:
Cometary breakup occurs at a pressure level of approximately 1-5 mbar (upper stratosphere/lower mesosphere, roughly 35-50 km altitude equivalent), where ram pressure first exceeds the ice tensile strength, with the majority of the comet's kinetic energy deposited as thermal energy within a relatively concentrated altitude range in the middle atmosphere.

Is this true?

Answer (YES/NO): NO